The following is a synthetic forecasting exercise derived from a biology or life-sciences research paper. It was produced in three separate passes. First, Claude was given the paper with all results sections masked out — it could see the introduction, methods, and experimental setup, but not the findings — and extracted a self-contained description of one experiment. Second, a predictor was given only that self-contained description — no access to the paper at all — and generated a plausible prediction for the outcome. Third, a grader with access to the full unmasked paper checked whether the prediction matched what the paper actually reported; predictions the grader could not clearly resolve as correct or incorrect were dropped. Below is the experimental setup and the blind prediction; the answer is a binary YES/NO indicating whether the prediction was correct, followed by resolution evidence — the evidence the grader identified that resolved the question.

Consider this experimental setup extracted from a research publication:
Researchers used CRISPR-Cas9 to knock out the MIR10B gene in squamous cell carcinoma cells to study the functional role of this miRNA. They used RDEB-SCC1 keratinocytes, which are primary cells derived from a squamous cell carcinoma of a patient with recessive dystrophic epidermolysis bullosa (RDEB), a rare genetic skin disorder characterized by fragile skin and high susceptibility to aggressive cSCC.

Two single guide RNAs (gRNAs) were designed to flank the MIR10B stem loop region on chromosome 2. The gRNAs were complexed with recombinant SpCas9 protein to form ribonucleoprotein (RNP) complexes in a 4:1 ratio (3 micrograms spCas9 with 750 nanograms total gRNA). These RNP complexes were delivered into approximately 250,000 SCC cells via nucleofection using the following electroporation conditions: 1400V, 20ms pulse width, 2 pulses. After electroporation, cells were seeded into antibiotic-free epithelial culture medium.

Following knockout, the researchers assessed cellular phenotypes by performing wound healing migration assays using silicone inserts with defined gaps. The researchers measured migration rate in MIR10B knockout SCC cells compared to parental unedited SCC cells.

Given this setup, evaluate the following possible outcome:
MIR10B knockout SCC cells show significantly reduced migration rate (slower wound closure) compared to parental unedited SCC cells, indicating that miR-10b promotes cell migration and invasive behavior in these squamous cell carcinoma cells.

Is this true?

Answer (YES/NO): NO